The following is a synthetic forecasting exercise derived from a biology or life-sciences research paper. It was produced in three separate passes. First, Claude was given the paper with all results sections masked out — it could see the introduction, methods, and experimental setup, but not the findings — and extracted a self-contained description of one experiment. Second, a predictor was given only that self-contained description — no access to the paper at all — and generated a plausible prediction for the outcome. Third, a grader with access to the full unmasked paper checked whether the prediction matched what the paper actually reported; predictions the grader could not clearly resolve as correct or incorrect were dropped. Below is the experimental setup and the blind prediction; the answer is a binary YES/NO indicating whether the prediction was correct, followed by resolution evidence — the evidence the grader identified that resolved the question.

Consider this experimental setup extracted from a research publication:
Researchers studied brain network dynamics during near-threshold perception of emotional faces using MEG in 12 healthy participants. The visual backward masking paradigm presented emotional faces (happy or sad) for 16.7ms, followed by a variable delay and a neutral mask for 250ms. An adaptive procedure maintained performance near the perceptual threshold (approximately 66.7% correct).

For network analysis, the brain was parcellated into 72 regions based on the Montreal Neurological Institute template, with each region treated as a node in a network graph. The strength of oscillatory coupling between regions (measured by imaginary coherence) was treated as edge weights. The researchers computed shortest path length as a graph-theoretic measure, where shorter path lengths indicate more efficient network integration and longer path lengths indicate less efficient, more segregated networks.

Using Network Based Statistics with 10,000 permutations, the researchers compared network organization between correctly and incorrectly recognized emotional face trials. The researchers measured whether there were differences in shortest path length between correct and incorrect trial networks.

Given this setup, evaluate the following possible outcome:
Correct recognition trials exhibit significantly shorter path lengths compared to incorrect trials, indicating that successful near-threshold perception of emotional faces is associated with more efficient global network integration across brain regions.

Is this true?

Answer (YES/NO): YES